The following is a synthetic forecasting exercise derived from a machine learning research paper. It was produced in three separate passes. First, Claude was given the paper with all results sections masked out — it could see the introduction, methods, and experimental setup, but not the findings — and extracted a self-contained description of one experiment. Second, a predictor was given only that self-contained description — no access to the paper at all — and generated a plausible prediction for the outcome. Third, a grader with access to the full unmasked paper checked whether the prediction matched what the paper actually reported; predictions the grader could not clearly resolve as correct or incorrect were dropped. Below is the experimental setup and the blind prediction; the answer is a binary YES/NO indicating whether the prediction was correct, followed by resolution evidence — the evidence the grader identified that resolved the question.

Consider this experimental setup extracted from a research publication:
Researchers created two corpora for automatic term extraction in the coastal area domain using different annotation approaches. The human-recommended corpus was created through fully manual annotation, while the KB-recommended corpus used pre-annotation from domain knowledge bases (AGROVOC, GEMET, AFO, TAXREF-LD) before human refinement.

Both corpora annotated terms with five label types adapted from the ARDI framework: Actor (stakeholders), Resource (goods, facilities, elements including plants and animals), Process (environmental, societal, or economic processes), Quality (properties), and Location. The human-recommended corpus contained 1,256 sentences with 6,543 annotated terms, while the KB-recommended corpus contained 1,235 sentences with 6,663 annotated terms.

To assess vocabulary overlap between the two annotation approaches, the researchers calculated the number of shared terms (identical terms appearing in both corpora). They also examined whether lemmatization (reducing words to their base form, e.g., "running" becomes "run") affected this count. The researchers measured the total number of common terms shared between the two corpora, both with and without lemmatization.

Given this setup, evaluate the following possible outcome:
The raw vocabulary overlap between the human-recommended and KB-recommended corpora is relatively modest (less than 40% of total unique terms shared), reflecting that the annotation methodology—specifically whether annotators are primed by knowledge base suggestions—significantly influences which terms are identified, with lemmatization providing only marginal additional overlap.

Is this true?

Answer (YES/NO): NO